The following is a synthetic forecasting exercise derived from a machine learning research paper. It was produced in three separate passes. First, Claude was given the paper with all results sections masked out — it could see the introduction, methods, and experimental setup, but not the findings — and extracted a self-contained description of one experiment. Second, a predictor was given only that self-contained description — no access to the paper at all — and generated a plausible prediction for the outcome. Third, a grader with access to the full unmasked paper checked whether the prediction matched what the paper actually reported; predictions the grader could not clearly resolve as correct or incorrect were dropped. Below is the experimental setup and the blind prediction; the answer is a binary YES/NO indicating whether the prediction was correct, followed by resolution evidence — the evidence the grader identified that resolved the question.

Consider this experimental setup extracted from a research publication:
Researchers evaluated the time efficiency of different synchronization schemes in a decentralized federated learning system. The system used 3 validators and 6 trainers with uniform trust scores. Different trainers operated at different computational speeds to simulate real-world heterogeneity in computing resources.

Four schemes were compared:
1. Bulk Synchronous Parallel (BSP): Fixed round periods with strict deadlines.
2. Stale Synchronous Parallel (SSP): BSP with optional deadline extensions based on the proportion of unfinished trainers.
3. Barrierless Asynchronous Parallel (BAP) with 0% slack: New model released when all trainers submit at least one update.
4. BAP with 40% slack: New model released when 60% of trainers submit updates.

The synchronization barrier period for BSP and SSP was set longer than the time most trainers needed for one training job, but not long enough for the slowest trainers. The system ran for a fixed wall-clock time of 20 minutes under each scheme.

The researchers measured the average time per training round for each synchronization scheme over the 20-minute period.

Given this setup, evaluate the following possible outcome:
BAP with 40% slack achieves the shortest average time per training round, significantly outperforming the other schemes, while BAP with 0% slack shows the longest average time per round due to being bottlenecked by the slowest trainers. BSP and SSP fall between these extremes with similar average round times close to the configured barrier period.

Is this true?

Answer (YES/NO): NO